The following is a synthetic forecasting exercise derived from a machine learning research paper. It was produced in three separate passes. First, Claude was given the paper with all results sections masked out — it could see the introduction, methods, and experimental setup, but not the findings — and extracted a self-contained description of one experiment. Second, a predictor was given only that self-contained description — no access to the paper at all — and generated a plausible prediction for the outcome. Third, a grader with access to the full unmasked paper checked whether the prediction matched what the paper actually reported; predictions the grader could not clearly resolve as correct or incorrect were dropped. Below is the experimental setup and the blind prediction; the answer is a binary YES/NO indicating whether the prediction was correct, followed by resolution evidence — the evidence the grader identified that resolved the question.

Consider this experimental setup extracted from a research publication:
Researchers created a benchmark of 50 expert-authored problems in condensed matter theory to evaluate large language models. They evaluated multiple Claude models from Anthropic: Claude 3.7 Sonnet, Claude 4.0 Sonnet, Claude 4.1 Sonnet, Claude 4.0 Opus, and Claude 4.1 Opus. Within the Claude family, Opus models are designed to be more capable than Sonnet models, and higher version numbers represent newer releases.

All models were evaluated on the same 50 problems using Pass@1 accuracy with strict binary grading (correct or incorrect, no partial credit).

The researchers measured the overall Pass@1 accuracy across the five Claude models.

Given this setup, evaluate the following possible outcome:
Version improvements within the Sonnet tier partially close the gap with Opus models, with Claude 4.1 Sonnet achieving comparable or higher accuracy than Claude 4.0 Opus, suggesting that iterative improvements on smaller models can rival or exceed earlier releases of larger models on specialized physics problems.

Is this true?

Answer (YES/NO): NO